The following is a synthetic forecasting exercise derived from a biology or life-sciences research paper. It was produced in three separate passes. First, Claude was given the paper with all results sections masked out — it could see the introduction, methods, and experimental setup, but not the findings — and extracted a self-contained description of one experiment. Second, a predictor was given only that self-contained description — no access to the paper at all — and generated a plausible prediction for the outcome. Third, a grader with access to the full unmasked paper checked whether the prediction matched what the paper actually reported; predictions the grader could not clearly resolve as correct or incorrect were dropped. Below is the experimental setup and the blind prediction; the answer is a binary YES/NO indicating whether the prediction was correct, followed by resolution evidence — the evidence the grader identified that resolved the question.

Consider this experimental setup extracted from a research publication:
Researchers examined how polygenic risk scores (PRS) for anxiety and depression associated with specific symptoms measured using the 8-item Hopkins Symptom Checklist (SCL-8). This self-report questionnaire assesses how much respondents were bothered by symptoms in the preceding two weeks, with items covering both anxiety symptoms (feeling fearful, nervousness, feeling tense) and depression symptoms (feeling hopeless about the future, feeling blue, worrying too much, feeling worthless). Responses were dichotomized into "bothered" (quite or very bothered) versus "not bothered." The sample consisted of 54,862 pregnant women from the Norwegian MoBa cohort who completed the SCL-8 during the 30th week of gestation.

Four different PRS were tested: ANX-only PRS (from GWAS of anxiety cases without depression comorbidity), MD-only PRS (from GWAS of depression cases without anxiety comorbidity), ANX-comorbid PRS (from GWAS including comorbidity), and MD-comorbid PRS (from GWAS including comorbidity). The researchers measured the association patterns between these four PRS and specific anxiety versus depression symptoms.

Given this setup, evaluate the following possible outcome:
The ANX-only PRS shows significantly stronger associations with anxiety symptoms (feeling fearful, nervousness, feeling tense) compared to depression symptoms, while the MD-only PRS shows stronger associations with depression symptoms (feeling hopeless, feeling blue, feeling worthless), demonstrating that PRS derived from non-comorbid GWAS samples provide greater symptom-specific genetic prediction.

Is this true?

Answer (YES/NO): NO